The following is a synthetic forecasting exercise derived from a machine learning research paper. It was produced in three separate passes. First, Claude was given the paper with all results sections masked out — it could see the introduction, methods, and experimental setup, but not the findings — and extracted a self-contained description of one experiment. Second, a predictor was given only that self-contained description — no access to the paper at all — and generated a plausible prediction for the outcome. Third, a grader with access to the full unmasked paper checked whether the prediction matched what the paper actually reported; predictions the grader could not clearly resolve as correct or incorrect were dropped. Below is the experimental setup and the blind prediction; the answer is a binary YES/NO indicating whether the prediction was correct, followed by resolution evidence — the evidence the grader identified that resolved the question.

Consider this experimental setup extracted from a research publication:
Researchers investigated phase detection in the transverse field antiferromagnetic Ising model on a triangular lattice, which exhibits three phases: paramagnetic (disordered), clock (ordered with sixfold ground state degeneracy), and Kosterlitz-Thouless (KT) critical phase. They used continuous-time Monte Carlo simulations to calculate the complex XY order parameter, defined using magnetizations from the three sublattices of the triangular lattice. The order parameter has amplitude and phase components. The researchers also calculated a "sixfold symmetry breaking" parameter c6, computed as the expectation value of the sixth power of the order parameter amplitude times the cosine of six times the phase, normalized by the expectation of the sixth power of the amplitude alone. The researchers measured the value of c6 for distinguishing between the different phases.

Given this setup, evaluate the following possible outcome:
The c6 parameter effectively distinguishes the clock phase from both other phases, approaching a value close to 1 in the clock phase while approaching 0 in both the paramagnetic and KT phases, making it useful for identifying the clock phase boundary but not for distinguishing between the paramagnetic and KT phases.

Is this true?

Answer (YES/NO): YES